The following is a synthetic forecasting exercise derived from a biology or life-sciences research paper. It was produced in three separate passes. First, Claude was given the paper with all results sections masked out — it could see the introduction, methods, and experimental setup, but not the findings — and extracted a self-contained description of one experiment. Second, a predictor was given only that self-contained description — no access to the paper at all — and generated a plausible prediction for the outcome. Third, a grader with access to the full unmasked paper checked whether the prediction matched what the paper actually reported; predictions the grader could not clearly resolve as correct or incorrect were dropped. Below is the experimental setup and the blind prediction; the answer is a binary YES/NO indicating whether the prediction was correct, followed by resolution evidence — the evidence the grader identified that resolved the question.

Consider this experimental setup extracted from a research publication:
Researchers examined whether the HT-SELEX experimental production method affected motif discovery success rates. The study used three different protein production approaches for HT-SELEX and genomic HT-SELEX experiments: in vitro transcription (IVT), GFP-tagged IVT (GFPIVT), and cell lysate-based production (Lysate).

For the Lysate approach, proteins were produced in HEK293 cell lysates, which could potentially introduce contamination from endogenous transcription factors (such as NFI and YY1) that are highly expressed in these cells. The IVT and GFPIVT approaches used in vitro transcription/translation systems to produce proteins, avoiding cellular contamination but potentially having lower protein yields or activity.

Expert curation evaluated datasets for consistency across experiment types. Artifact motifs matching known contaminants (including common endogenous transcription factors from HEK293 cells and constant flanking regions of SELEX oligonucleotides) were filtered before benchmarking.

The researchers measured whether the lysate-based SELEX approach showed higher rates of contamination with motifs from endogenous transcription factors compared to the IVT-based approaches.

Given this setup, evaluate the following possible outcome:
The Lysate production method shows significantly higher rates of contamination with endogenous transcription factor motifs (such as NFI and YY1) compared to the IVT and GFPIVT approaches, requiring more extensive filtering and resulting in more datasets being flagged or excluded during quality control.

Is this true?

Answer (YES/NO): NO